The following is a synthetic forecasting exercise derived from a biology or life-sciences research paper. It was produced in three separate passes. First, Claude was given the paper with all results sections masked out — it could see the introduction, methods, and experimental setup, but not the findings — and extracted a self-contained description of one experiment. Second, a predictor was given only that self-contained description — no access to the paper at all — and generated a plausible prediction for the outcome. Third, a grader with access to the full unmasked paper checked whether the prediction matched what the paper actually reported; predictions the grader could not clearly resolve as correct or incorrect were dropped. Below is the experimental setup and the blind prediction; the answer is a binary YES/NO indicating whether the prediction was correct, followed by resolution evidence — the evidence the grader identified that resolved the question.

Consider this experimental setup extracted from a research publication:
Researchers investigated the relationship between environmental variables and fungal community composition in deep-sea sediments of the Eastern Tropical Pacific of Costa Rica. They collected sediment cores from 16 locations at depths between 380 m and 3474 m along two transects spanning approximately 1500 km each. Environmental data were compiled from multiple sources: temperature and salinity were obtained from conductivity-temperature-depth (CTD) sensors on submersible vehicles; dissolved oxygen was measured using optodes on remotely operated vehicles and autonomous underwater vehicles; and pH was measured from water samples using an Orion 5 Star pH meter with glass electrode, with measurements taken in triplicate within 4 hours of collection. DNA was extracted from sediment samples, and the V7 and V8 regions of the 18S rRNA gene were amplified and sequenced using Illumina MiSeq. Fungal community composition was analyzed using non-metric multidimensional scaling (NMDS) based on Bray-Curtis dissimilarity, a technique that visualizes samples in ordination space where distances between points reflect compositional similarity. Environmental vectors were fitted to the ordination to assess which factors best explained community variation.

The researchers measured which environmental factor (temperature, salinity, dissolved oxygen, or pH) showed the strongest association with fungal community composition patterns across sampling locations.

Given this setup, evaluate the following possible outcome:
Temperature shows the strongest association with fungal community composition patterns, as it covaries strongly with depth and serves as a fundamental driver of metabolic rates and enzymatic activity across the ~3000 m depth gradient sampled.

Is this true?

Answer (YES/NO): NO